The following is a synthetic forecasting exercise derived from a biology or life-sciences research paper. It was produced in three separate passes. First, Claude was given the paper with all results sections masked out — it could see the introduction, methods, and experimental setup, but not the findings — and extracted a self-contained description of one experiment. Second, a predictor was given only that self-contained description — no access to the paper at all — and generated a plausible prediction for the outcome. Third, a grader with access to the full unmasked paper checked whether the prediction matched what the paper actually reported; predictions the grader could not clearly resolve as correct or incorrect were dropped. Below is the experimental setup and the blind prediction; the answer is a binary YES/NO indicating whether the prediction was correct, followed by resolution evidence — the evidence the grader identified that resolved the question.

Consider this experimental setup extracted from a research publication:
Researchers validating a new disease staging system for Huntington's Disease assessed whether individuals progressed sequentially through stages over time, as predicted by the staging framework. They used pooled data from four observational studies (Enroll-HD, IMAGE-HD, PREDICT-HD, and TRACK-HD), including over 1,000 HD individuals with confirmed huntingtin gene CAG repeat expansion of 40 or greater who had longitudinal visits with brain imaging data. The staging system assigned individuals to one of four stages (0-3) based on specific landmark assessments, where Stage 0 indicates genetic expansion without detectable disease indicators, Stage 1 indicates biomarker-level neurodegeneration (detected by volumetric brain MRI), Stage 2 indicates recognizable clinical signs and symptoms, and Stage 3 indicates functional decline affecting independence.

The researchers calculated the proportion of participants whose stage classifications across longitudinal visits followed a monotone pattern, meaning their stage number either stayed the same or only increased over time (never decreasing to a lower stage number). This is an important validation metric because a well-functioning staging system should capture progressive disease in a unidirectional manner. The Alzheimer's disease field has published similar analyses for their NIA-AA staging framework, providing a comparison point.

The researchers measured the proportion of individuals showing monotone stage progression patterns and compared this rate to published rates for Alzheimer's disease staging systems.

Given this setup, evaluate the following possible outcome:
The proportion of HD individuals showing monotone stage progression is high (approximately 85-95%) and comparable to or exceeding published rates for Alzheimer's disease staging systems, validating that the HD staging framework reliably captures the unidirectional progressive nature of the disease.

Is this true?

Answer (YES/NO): YES